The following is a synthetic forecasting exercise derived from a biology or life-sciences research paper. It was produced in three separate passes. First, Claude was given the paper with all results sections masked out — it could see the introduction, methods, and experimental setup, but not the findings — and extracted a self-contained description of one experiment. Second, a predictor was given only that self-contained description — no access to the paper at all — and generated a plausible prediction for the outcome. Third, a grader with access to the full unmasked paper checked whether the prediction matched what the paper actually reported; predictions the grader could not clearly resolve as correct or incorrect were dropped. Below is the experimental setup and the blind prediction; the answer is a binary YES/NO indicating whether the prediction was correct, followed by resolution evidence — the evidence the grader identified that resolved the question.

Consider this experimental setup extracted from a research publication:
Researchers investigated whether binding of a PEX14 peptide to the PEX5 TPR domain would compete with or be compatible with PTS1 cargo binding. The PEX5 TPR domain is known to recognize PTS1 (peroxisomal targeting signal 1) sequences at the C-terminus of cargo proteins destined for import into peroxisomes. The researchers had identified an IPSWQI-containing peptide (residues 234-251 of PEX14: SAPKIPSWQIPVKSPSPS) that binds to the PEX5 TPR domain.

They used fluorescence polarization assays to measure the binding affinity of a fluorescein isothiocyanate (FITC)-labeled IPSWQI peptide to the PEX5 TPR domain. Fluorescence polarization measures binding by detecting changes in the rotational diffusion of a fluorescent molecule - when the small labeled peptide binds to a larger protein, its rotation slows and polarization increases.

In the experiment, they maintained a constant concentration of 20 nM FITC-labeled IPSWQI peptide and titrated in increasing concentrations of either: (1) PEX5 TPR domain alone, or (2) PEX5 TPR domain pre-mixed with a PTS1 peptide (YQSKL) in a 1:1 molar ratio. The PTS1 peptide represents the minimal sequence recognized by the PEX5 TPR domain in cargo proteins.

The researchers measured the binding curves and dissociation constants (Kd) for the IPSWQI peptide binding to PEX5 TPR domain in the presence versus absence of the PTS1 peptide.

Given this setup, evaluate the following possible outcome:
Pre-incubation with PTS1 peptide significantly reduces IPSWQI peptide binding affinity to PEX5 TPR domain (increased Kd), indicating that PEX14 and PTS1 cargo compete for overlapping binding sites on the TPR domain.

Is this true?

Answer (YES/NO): NO